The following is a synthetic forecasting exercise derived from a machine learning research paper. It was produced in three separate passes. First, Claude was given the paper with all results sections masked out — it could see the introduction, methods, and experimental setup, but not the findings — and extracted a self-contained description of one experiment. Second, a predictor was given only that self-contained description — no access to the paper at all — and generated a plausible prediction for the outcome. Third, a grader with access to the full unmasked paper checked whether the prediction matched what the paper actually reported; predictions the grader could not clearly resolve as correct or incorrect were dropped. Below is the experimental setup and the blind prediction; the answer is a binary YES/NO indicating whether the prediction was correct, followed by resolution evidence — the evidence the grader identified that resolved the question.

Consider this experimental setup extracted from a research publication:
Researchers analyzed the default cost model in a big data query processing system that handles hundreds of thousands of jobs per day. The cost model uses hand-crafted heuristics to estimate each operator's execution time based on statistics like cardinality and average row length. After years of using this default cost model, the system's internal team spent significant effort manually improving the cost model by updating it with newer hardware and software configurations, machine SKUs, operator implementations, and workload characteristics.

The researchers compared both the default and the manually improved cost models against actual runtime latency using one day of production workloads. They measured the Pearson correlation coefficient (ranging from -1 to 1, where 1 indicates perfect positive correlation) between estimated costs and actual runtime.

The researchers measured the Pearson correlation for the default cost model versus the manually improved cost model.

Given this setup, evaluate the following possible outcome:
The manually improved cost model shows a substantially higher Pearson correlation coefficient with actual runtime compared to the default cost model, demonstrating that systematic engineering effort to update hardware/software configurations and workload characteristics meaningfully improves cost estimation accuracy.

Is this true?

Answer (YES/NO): NO